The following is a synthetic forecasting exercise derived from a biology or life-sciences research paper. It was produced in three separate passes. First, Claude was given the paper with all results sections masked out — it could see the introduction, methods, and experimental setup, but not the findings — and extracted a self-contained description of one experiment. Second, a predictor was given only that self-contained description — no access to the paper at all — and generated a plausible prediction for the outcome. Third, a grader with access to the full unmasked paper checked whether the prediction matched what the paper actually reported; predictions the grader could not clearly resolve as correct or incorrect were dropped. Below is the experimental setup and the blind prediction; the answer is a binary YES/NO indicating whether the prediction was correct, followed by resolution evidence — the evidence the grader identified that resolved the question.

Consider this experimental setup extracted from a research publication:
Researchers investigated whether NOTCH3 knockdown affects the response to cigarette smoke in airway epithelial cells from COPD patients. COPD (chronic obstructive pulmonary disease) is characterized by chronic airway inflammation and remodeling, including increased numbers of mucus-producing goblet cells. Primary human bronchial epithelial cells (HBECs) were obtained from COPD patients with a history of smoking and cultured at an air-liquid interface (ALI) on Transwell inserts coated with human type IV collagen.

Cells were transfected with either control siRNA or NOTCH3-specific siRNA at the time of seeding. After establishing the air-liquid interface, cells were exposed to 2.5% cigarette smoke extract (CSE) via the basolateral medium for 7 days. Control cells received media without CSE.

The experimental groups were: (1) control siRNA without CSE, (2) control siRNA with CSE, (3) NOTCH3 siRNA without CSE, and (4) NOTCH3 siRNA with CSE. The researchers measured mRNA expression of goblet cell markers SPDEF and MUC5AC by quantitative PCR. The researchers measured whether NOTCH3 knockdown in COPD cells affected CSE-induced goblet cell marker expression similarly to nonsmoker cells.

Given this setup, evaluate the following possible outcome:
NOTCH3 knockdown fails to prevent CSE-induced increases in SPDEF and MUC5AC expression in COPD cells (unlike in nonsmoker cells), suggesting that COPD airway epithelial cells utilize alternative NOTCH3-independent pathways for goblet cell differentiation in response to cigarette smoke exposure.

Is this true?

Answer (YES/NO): NO